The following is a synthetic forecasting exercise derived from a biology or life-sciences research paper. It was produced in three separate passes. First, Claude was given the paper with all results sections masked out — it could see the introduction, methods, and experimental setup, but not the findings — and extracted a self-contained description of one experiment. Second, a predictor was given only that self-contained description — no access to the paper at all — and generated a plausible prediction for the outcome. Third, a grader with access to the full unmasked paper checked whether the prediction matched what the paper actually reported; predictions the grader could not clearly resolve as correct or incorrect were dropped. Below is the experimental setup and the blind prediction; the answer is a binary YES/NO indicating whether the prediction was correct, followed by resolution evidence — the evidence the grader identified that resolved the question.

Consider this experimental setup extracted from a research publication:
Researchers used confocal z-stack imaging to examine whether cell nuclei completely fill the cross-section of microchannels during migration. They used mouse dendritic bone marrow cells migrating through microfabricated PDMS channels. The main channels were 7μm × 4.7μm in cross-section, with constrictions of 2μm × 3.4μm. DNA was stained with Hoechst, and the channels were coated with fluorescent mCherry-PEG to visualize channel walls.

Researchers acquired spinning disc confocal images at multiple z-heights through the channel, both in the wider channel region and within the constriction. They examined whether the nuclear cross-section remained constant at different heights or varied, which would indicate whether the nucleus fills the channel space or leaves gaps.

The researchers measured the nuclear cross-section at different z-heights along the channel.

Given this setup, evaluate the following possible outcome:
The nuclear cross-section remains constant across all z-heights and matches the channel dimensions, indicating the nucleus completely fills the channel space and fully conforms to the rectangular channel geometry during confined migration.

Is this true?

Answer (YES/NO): YES